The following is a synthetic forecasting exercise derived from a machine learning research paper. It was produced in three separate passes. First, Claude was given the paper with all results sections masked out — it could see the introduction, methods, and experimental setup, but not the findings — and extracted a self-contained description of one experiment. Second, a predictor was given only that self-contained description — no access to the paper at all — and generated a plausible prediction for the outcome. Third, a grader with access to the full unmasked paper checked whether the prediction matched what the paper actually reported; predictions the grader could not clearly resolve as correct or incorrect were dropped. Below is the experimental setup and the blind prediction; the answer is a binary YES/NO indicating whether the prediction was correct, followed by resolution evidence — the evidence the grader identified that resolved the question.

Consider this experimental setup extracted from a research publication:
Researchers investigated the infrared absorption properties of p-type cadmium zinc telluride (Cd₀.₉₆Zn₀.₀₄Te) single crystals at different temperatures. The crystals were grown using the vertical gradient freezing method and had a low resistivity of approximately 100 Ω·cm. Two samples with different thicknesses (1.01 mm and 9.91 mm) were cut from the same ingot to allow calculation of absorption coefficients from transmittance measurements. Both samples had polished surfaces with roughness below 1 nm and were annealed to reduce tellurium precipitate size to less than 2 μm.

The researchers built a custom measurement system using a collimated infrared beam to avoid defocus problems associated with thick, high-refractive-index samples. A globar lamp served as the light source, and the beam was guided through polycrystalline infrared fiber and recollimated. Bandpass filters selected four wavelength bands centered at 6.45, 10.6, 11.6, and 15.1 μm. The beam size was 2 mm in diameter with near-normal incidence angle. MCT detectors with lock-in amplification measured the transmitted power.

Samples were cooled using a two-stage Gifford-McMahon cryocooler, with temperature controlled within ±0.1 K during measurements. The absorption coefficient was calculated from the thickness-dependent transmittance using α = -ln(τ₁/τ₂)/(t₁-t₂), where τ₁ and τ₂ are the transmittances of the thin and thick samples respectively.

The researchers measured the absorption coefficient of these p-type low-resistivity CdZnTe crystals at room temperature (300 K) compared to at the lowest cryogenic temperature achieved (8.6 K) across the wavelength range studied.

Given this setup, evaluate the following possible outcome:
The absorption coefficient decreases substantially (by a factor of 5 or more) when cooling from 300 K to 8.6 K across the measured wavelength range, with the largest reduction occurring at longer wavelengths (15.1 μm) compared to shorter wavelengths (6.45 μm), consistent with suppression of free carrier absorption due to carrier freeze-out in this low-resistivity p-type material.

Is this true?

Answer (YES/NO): NO